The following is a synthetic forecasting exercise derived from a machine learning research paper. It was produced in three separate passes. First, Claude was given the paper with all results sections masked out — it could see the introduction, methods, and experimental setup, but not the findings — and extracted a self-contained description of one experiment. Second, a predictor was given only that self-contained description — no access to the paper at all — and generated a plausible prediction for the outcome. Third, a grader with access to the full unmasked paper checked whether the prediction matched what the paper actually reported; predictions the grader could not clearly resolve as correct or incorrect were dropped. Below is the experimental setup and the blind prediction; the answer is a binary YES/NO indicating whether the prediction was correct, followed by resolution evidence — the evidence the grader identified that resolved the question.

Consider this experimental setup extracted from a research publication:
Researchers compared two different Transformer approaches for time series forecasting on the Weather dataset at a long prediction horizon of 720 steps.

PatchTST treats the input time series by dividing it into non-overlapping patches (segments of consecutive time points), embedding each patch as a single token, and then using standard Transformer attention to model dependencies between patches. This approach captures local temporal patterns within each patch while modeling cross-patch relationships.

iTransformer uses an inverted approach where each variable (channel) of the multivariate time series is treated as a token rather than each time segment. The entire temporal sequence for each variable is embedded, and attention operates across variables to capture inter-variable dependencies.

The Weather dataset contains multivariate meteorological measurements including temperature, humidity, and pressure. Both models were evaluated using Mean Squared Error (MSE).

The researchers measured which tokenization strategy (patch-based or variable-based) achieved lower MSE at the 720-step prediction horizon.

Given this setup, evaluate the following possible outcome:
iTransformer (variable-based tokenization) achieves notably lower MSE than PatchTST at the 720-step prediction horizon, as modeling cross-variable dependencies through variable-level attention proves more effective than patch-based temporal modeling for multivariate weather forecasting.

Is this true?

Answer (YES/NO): NO